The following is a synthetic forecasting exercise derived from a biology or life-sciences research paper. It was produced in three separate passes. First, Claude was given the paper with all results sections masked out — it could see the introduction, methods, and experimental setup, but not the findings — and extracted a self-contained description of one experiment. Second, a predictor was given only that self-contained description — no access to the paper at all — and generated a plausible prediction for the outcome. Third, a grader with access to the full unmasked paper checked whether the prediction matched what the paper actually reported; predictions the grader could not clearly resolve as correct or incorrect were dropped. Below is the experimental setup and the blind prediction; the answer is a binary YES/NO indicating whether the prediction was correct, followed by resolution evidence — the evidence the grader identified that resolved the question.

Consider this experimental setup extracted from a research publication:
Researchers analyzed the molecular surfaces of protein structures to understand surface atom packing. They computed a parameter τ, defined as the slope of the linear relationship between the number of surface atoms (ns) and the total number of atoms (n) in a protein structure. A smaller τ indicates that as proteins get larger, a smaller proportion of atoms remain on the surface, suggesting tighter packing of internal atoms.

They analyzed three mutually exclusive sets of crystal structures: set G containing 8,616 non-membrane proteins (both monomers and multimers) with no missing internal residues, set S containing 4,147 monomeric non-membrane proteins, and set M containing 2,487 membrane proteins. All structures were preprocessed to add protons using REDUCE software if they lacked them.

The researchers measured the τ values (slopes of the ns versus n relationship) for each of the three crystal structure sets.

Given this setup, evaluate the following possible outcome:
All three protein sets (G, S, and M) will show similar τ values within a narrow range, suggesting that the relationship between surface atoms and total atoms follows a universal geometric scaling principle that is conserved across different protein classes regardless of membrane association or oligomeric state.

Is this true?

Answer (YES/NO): YES